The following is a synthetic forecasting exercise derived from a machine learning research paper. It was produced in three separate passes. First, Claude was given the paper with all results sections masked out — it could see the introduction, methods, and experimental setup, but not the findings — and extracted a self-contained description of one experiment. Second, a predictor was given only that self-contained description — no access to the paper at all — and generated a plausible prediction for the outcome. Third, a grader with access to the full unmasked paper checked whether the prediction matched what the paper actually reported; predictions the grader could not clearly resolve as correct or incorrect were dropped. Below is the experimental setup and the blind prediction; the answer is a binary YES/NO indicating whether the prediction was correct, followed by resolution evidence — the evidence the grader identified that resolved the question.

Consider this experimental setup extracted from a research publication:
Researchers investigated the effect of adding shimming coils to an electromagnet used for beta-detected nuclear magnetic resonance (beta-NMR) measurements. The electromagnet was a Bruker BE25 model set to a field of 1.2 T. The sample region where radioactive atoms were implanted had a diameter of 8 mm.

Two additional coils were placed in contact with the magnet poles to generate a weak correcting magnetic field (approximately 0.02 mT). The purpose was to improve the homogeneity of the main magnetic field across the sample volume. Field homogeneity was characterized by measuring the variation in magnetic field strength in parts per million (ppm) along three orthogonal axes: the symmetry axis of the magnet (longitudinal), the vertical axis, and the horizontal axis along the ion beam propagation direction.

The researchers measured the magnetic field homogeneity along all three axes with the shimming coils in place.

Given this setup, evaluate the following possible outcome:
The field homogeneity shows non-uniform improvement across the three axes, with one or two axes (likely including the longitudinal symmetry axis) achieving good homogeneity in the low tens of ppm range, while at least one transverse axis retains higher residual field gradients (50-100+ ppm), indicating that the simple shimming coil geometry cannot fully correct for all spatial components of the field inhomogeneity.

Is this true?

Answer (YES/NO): NO